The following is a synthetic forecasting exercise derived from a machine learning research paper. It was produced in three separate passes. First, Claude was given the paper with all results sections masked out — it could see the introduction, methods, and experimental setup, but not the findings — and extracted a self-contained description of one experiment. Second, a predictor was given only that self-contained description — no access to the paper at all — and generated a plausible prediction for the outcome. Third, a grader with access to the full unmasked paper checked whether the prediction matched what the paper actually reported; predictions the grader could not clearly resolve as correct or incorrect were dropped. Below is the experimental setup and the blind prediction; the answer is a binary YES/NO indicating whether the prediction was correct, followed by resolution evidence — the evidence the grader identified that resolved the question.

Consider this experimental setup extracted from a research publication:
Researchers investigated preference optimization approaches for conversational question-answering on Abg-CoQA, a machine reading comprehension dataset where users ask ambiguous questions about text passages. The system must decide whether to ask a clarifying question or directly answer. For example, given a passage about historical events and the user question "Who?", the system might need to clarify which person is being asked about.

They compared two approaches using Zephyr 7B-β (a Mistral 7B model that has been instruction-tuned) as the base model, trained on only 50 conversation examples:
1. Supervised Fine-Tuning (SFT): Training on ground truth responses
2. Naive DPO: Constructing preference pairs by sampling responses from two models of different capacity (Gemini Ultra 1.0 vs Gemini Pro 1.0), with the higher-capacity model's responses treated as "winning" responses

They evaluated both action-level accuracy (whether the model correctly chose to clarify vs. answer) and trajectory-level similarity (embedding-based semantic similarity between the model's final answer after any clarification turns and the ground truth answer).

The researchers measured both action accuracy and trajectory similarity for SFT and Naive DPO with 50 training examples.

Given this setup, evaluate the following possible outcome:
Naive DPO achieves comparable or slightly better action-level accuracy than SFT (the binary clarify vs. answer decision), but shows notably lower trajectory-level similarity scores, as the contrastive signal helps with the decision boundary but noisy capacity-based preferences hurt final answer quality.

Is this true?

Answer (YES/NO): NO